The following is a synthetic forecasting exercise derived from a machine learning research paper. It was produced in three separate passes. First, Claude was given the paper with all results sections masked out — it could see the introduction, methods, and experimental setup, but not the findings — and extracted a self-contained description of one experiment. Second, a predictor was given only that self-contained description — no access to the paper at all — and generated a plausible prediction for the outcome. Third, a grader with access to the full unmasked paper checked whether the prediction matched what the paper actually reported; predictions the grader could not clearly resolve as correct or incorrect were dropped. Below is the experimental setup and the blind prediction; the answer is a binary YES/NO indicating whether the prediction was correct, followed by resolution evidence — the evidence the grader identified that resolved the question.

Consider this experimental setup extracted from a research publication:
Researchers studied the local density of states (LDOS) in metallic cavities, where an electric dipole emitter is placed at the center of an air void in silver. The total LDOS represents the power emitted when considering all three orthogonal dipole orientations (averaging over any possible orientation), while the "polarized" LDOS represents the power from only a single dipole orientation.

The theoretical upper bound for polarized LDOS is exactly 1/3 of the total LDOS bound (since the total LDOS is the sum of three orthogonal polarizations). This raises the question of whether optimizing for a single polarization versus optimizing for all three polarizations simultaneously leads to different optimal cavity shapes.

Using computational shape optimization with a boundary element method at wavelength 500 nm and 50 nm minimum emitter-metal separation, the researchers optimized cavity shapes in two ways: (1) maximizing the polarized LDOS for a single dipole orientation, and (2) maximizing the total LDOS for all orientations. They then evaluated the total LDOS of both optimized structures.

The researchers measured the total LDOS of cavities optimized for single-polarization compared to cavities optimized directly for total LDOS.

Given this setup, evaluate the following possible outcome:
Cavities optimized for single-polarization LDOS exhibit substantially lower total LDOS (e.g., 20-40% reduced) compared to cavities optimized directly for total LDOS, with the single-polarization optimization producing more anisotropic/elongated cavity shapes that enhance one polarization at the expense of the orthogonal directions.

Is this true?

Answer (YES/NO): NO